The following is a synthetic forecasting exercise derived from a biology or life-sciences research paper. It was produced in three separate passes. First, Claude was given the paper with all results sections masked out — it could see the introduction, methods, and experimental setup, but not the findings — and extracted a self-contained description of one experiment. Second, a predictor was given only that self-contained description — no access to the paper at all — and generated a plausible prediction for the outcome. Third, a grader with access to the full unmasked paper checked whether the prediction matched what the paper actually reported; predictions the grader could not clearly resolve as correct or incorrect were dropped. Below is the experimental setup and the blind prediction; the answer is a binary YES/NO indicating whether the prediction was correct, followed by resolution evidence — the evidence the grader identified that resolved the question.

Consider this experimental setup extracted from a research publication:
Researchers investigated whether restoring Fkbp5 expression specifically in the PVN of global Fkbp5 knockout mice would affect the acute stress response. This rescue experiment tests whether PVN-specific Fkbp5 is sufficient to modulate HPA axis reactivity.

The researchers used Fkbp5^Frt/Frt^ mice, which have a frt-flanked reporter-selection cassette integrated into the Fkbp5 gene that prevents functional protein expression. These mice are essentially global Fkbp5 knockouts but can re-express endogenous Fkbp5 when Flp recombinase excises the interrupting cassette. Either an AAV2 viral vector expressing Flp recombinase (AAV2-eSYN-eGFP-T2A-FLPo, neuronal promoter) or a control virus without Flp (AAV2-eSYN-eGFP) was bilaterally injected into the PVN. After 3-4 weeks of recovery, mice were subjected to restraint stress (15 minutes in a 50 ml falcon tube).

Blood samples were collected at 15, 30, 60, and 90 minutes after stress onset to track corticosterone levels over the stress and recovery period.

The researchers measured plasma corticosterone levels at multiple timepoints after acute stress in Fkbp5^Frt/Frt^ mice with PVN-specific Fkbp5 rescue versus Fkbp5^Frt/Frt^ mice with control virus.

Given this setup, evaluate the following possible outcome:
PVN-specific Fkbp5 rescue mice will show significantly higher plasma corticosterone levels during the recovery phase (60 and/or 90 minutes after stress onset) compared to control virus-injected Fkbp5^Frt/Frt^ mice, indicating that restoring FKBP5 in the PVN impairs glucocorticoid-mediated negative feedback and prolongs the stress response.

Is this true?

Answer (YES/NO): YES